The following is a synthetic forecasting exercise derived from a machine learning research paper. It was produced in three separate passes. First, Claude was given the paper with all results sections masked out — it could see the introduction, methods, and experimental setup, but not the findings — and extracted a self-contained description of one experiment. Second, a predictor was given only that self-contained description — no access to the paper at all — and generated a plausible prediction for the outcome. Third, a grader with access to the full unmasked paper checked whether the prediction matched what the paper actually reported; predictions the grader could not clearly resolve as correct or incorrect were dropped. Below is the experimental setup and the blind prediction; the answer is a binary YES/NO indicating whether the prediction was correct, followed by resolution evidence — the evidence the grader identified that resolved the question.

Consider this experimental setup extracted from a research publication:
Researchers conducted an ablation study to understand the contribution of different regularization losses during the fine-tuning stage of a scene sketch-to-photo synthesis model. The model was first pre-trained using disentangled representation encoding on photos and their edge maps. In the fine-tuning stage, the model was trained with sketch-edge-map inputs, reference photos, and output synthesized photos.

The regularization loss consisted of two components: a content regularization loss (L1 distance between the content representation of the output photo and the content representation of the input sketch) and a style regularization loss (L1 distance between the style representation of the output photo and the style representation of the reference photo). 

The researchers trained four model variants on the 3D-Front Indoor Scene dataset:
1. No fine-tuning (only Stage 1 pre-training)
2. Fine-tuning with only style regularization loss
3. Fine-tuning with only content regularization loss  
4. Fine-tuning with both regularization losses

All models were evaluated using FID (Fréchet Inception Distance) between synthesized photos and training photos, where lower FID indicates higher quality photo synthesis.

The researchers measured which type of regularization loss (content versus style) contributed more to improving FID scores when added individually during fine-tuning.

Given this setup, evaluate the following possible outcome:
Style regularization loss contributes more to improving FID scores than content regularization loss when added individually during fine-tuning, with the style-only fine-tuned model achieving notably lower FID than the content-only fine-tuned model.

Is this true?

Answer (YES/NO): NO